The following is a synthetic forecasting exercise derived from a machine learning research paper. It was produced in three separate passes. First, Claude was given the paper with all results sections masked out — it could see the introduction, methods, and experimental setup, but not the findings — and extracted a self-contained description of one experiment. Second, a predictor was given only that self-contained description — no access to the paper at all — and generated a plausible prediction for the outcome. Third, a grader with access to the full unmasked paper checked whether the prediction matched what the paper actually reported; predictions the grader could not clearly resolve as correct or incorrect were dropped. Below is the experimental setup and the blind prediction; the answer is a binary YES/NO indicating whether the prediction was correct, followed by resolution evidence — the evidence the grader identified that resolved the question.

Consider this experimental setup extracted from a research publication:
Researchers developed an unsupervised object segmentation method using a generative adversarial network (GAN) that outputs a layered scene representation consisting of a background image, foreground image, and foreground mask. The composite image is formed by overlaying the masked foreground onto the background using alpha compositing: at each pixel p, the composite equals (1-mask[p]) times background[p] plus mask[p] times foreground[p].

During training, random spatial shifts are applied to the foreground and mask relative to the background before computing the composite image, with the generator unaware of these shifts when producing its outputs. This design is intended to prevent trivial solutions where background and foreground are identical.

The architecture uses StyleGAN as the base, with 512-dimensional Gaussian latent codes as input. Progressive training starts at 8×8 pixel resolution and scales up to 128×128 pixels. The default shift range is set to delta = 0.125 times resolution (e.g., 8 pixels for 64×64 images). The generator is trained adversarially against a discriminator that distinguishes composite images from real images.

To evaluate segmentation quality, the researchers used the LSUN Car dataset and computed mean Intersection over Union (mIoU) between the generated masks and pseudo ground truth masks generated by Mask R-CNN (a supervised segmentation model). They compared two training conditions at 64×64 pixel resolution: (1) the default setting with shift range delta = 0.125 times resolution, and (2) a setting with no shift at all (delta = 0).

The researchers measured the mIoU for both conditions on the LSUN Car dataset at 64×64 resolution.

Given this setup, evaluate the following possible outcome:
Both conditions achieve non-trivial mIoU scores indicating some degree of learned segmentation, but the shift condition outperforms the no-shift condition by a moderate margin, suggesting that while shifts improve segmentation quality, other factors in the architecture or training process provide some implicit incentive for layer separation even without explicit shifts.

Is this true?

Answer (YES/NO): NO